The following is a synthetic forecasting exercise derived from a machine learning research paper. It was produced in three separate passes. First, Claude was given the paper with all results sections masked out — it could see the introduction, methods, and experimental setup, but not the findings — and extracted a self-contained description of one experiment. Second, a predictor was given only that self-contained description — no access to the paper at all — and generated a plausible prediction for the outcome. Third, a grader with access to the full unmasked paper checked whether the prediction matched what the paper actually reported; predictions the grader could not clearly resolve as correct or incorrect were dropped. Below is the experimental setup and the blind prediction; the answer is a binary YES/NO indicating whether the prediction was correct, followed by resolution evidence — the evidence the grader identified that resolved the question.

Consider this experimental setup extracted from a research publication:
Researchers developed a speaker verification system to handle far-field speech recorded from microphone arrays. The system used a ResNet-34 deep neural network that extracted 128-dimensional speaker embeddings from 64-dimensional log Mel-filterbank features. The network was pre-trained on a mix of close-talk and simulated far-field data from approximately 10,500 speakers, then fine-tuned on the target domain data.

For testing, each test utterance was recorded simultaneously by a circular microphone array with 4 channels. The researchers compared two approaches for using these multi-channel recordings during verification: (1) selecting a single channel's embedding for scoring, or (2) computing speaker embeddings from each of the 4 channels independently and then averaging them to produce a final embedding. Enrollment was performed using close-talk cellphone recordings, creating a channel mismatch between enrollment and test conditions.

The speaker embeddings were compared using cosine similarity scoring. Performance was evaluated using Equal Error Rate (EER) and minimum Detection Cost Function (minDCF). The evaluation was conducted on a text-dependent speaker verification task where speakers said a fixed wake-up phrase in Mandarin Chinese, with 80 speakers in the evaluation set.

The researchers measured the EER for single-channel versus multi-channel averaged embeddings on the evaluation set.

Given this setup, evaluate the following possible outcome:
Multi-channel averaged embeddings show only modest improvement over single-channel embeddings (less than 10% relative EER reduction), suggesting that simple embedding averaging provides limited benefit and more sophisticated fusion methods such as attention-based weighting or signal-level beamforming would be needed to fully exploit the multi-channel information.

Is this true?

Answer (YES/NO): YES